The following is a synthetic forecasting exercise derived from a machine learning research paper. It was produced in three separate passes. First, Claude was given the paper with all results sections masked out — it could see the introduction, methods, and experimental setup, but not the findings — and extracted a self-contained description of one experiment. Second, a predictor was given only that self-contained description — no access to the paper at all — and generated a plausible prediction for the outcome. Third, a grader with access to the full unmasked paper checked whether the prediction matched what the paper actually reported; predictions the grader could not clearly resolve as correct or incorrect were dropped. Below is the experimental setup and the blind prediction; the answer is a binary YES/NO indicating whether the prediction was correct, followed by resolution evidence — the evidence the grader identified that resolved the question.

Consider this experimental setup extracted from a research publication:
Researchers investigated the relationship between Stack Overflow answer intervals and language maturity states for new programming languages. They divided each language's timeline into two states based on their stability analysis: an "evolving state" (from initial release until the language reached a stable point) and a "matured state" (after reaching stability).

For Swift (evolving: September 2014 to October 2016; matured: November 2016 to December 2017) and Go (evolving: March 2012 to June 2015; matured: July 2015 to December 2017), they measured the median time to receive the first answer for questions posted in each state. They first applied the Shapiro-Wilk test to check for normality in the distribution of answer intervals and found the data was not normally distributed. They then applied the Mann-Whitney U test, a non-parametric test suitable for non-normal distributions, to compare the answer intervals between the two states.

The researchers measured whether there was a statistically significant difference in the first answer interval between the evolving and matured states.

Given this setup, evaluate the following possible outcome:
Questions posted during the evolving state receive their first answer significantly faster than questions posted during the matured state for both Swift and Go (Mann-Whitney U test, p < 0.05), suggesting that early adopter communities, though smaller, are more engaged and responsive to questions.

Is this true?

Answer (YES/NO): NO